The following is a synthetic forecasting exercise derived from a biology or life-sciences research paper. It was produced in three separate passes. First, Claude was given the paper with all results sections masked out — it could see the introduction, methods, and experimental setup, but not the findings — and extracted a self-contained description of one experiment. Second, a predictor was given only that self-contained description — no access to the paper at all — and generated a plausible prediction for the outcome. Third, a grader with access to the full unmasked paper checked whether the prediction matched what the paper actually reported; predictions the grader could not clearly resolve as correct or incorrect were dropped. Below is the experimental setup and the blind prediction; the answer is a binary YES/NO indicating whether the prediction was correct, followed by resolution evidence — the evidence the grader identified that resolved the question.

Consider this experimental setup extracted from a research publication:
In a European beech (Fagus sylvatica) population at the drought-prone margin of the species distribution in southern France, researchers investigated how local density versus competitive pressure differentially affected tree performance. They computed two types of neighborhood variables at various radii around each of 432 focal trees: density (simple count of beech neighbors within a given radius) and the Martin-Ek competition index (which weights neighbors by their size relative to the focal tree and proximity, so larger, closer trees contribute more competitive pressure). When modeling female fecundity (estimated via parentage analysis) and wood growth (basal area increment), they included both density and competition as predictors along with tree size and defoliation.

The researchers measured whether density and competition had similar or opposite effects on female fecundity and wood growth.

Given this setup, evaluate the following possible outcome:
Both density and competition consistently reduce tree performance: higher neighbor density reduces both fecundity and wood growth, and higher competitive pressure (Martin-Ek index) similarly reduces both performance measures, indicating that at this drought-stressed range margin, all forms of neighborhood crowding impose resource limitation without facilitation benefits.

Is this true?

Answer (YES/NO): NO